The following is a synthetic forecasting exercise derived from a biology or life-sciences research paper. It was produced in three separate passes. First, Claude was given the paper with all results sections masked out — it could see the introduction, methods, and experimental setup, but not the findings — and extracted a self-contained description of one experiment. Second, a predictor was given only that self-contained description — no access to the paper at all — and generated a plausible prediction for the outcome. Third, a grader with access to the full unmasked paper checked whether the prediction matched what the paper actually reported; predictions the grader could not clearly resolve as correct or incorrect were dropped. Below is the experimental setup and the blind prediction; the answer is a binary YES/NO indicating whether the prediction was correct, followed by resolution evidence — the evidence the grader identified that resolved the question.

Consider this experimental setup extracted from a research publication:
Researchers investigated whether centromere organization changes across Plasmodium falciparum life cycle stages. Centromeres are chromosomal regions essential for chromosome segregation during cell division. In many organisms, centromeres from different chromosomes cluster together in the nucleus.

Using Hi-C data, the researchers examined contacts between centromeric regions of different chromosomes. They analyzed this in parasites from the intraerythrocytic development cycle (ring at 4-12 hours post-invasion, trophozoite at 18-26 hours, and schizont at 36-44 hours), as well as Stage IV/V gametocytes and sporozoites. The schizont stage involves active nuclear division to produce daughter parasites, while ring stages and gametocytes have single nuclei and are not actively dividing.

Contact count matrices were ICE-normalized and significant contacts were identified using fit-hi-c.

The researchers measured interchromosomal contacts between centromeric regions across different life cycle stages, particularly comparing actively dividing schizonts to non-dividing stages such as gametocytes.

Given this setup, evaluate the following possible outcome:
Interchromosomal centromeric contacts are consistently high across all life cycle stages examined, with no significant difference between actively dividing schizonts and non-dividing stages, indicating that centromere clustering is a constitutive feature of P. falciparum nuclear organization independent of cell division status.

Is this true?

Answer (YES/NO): NO